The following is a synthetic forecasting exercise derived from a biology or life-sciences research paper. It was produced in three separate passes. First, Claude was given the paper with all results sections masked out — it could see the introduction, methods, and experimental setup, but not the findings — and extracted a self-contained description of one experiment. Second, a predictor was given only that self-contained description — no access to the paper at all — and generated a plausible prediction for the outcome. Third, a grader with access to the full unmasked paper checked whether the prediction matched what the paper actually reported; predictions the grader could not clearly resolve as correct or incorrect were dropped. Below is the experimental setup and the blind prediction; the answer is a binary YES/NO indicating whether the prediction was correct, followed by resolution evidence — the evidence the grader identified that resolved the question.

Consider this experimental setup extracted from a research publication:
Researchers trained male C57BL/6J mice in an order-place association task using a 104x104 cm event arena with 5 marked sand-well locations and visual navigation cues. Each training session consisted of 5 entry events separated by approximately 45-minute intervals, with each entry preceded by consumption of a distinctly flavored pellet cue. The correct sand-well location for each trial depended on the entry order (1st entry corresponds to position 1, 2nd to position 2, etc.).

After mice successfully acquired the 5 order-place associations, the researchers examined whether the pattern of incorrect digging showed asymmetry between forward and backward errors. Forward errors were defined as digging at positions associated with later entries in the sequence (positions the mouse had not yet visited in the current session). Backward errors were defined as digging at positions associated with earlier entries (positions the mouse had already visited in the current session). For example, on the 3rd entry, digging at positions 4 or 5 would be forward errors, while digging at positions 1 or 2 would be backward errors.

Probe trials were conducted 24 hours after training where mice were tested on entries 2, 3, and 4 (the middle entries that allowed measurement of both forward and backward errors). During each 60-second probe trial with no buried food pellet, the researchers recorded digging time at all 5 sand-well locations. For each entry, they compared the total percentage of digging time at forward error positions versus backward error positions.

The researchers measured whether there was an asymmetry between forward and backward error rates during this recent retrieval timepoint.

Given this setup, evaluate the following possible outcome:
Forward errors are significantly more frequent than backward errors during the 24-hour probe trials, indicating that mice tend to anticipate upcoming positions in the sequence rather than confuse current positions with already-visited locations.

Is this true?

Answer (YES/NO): YES